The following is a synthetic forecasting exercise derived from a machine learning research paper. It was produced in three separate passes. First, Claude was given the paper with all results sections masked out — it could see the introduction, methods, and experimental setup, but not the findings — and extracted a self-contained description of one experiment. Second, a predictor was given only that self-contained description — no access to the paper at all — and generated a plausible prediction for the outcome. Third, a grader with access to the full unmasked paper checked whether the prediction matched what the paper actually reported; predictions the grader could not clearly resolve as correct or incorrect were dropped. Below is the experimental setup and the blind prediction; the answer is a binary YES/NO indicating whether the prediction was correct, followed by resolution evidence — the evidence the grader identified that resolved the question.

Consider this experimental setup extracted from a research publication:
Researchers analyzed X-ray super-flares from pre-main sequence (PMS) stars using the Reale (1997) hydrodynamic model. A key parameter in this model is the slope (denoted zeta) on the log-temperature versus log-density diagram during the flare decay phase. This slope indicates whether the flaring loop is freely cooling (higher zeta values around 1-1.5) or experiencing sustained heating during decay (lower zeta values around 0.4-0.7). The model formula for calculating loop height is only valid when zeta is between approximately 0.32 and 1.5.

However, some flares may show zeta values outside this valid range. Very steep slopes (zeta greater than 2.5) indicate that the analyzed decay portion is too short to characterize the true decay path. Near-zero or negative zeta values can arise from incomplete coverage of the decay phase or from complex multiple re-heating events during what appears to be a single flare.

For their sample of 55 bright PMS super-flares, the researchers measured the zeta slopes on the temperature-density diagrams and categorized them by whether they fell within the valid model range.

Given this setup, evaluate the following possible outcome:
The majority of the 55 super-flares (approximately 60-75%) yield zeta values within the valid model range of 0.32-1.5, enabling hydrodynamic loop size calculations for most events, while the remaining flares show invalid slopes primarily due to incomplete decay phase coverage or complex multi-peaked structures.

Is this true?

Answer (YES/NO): NO